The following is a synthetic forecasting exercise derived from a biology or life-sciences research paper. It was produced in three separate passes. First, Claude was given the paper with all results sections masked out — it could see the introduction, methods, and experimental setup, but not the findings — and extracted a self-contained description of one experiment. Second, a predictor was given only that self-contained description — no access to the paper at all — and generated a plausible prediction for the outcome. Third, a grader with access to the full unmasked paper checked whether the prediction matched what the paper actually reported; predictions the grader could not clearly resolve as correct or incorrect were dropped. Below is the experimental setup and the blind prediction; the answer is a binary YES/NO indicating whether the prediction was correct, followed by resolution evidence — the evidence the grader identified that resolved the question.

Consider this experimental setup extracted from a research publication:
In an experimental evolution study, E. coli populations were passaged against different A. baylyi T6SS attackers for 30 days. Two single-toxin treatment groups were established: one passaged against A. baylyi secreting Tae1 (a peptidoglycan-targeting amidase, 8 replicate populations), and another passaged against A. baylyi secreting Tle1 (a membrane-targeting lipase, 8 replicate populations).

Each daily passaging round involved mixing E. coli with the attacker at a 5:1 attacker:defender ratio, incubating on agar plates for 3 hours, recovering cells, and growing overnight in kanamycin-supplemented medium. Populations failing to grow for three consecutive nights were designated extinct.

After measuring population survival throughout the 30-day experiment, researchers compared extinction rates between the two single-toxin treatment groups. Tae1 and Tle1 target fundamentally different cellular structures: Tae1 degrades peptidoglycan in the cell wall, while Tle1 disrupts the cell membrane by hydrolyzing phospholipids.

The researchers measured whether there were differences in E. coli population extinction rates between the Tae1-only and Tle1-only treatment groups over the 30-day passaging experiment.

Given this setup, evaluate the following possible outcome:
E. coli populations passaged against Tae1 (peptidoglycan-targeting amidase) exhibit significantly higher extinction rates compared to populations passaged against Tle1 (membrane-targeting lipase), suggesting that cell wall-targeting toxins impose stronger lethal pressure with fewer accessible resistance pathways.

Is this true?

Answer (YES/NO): NO